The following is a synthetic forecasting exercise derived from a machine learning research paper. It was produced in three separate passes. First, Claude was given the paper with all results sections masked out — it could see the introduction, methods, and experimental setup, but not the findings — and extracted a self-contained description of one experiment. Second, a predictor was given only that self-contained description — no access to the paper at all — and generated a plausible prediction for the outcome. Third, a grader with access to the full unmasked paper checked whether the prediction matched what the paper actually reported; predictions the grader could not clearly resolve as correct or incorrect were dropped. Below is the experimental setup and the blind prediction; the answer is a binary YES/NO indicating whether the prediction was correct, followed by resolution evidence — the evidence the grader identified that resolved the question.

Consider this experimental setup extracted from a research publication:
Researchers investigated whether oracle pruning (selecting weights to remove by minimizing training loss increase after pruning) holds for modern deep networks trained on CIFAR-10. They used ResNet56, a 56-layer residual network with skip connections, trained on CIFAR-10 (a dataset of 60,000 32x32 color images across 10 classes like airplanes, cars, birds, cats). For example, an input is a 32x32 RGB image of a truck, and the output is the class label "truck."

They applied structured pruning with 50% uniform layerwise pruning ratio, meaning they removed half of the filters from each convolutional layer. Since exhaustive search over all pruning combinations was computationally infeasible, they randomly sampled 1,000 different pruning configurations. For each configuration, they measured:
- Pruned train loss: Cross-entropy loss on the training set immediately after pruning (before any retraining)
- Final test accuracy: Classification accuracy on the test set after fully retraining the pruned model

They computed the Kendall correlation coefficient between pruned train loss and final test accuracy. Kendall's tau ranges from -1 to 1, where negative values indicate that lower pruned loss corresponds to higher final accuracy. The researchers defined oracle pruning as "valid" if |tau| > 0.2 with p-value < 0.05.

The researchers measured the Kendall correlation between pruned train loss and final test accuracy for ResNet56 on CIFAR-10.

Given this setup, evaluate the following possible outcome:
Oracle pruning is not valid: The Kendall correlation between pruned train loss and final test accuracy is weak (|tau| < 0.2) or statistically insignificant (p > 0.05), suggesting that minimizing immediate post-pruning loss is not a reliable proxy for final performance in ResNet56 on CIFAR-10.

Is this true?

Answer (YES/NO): YES